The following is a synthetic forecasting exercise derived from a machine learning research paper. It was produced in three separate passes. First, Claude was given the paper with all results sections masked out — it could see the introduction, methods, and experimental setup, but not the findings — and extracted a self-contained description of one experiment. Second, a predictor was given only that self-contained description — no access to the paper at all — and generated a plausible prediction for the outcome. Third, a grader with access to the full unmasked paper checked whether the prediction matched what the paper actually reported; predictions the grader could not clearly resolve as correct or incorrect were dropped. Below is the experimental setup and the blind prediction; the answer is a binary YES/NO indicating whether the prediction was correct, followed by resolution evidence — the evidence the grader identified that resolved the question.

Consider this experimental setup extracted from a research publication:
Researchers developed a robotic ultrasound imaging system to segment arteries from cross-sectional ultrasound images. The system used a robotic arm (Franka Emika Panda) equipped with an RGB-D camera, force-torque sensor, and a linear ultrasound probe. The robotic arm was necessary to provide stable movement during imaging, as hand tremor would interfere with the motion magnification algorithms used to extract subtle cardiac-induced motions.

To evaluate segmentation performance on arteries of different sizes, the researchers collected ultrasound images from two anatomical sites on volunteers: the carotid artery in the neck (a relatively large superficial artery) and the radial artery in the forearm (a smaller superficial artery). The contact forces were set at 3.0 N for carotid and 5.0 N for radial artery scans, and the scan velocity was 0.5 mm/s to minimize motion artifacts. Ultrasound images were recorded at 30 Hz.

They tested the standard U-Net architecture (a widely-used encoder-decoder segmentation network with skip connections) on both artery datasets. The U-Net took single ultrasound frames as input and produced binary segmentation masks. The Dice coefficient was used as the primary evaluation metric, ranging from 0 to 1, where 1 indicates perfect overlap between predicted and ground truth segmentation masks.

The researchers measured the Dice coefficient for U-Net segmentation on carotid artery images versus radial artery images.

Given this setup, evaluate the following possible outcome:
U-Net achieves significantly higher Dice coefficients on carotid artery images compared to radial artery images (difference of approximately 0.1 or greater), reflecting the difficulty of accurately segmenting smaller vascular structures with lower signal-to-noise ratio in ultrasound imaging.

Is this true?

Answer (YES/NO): YES